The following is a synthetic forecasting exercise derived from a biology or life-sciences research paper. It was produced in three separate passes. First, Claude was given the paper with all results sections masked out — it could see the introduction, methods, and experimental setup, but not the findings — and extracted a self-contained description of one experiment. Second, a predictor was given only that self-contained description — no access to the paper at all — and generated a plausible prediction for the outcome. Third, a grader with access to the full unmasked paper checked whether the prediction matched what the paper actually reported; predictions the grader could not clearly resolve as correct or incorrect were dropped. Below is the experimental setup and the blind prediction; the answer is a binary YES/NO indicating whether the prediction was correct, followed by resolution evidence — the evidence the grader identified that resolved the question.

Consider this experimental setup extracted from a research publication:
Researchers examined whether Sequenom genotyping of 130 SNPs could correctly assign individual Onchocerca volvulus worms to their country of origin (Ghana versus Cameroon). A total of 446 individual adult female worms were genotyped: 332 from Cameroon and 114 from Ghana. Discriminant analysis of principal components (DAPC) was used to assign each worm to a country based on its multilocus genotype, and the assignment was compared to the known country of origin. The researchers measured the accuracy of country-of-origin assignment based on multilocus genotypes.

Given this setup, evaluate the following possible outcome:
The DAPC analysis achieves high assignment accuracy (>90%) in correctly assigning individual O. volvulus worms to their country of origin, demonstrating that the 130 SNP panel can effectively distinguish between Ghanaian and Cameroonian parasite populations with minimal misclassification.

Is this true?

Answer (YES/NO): YES